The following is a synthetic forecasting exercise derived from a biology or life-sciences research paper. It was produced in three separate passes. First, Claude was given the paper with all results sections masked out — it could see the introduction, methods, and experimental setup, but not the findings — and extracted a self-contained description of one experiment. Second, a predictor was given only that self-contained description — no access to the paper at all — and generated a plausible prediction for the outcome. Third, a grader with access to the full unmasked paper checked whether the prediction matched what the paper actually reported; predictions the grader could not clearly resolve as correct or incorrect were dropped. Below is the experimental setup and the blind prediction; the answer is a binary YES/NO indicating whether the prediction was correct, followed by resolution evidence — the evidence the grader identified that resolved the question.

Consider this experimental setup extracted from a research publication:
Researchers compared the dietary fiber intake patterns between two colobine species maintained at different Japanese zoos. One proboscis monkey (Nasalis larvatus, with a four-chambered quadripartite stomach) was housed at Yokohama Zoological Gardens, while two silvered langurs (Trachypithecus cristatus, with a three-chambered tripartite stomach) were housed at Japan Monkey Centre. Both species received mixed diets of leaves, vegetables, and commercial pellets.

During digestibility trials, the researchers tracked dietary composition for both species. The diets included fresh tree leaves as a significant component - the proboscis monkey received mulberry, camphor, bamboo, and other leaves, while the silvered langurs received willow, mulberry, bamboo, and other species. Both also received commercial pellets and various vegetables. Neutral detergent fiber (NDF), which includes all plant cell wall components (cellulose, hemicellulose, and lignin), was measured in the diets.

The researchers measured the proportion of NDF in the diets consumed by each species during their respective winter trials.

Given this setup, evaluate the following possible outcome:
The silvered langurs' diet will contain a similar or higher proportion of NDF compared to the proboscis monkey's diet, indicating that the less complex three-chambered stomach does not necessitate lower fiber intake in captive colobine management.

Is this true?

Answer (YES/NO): NO